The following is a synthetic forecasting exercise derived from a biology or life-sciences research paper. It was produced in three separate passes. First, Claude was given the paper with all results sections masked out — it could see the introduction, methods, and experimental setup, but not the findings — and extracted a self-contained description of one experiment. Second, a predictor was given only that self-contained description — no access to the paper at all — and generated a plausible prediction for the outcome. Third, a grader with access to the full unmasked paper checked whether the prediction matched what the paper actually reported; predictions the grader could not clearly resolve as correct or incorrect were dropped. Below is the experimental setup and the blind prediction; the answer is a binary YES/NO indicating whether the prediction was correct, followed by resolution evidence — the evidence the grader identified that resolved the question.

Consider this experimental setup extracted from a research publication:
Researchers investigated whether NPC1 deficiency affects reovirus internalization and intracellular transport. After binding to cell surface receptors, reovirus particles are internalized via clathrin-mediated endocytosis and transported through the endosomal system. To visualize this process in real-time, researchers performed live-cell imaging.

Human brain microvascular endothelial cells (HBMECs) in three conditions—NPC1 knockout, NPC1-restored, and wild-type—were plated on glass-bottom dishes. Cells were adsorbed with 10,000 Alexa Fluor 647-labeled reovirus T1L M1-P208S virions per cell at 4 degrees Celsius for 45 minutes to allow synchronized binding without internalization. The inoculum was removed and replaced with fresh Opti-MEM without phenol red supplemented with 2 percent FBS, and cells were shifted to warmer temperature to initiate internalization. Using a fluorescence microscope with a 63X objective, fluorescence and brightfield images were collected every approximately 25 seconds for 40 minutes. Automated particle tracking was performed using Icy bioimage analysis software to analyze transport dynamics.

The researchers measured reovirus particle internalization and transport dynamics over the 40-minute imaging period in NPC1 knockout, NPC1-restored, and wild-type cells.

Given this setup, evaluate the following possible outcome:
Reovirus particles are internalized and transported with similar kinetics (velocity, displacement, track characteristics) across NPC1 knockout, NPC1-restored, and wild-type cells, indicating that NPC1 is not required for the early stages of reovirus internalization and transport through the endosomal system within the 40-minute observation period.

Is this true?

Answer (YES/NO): YES